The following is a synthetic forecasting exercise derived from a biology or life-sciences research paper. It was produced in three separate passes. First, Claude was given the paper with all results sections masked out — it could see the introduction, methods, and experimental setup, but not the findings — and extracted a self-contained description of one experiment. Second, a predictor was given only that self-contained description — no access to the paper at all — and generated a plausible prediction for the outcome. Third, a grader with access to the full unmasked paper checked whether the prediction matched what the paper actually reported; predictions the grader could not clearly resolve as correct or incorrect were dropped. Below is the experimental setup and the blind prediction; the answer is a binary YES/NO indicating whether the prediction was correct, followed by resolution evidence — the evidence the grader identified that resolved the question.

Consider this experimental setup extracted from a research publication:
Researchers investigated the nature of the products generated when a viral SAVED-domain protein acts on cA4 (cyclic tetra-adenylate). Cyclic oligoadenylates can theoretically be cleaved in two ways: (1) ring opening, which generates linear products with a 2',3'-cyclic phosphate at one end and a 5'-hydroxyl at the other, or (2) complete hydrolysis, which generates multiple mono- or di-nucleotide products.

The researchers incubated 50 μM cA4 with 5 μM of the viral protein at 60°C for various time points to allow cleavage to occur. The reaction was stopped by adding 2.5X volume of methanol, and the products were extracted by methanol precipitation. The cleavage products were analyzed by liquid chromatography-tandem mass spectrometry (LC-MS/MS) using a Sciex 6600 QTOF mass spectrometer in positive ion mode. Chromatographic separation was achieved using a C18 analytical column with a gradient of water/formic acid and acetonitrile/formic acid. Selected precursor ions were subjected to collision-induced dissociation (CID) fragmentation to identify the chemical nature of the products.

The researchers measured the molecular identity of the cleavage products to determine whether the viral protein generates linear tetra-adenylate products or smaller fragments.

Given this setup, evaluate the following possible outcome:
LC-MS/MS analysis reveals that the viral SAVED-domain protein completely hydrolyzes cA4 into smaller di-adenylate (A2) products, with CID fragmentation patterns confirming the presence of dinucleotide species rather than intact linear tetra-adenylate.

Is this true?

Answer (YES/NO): NO